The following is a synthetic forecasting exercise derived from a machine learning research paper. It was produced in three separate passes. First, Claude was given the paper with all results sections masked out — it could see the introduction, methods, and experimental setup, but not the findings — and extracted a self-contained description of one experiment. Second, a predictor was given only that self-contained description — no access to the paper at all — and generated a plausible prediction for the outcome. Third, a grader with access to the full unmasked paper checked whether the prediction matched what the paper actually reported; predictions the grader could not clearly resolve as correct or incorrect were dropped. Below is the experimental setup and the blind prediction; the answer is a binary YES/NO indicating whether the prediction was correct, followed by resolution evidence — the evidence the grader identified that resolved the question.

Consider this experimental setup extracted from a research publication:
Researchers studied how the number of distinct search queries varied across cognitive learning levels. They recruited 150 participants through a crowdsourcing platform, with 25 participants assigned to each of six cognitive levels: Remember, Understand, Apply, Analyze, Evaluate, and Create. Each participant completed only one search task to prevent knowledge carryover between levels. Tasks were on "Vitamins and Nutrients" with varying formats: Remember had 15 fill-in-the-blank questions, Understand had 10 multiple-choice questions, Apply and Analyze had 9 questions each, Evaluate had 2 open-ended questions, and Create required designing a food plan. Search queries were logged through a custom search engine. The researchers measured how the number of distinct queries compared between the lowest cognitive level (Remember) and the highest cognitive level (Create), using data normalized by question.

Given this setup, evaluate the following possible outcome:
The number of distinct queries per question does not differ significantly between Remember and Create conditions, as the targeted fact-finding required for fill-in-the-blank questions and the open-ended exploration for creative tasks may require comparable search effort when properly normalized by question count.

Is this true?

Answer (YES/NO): NO